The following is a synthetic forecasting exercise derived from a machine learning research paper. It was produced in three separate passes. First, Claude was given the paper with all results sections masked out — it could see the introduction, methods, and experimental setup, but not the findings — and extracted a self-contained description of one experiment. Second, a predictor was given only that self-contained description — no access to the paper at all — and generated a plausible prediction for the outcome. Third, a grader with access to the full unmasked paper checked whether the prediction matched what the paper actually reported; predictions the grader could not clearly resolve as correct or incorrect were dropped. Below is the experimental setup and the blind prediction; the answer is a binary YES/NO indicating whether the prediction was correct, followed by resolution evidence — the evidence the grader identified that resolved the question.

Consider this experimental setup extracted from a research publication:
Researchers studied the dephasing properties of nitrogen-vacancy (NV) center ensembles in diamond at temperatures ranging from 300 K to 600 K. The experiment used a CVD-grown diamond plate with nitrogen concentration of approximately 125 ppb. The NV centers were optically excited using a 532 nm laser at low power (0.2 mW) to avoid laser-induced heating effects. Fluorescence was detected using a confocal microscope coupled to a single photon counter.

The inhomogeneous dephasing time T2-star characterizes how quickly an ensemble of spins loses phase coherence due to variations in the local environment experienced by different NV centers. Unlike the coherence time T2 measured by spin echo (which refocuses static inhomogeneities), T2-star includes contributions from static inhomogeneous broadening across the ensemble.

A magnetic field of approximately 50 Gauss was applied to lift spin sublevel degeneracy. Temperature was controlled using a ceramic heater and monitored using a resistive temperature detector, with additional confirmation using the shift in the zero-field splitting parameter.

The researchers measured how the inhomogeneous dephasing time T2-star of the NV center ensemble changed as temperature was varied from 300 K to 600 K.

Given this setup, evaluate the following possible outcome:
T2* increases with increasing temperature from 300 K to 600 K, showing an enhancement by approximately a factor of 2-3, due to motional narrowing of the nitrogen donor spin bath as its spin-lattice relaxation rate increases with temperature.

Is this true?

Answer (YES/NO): NO